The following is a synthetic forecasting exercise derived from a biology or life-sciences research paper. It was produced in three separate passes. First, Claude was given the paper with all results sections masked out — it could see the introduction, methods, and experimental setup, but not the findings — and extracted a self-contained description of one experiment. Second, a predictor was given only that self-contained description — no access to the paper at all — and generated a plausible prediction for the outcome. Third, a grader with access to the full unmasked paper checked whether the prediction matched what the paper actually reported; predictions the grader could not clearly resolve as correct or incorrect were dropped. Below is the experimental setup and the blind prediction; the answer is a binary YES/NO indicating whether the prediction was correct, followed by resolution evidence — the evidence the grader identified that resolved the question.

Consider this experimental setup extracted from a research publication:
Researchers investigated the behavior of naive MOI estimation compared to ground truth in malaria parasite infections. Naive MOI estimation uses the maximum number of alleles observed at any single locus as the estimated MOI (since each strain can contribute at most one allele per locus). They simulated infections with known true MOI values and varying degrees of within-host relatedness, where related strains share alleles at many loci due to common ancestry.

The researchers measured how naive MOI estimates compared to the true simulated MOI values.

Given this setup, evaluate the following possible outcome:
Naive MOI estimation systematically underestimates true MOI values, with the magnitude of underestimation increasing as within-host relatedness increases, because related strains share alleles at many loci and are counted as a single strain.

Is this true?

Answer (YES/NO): NO